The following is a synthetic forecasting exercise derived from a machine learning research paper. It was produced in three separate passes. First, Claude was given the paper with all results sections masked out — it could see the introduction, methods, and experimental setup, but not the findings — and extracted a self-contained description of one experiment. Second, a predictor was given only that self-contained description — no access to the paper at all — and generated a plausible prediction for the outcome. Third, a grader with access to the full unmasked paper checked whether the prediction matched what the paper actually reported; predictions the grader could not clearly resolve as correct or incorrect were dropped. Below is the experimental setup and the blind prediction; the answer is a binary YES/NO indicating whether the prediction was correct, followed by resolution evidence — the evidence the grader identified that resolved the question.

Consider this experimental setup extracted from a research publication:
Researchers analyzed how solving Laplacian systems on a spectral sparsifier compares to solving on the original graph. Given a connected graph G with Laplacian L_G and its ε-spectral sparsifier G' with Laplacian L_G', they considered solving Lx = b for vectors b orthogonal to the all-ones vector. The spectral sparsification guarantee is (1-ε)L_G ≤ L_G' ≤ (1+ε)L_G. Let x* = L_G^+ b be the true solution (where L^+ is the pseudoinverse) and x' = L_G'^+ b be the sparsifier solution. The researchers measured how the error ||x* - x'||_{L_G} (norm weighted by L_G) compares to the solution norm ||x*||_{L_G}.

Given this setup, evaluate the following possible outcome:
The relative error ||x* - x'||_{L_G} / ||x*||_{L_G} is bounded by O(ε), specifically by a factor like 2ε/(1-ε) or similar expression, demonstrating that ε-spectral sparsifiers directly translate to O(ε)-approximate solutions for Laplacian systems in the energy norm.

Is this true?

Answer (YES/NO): NO